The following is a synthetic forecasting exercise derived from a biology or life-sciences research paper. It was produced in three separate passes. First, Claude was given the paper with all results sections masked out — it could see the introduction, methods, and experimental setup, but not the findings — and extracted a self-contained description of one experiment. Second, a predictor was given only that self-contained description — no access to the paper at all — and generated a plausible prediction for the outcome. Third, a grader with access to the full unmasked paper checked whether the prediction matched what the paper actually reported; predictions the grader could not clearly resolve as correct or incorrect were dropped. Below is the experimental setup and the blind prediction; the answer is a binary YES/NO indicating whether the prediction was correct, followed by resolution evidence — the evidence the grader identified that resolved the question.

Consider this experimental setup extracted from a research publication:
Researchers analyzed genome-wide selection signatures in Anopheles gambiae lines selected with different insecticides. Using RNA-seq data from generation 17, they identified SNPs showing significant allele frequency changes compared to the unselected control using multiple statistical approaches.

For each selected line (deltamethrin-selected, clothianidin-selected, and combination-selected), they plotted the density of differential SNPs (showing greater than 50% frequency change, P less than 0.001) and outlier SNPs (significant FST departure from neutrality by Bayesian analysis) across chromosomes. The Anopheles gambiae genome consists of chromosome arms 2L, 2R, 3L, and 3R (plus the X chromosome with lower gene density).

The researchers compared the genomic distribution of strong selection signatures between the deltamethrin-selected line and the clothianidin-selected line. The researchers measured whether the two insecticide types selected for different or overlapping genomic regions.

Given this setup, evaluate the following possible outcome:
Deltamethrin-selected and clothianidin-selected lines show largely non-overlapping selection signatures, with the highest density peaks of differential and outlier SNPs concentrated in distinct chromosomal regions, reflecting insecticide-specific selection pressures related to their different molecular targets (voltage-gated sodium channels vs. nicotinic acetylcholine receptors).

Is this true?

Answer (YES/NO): YES